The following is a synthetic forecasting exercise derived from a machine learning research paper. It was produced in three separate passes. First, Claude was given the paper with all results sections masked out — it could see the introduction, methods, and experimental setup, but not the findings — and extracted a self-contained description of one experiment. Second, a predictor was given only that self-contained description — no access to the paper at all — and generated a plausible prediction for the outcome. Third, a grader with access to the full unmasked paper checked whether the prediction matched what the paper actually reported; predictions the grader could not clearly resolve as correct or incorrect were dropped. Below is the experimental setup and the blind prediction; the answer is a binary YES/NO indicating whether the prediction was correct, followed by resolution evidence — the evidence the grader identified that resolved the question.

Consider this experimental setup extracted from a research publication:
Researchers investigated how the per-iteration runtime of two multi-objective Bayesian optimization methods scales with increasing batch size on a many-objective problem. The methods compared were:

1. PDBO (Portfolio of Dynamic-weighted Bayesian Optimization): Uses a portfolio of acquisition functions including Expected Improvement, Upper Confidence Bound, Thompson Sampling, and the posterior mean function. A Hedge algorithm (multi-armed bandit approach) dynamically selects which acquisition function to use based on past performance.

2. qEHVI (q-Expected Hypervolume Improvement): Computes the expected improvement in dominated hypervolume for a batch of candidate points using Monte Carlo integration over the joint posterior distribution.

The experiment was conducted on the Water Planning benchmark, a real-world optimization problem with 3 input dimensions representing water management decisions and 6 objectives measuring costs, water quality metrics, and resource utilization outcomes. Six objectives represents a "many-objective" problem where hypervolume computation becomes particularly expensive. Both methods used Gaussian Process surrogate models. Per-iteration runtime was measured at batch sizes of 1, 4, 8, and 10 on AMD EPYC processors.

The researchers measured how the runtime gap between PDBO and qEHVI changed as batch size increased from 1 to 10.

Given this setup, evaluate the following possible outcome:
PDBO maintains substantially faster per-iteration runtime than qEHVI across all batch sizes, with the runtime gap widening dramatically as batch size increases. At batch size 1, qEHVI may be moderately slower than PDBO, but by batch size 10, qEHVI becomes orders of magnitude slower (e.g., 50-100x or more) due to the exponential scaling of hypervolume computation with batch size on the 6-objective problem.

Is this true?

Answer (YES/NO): YES